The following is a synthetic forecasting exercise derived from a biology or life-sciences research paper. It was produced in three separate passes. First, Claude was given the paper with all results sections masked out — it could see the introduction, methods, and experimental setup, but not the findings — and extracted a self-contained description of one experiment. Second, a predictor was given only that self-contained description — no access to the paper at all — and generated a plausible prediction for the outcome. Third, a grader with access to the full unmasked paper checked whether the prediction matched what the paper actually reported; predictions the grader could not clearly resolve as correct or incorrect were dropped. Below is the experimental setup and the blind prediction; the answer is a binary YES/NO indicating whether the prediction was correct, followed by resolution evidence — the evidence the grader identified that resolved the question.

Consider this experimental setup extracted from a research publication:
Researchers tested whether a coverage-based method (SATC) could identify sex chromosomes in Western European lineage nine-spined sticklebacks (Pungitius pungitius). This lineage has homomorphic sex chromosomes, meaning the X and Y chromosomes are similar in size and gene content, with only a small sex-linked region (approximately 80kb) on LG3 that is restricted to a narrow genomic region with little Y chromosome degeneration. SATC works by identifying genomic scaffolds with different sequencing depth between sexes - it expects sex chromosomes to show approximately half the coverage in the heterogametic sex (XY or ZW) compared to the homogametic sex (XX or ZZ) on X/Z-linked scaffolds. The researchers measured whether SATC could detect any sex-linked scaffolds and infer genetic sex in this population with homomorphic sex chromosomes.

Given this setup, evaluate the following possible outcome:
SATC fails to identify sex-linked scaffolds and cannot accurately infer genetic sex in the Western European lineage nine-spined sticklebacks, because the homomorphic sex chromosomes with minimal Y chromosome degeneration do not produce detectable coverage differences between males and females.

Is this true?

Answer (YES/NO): YES